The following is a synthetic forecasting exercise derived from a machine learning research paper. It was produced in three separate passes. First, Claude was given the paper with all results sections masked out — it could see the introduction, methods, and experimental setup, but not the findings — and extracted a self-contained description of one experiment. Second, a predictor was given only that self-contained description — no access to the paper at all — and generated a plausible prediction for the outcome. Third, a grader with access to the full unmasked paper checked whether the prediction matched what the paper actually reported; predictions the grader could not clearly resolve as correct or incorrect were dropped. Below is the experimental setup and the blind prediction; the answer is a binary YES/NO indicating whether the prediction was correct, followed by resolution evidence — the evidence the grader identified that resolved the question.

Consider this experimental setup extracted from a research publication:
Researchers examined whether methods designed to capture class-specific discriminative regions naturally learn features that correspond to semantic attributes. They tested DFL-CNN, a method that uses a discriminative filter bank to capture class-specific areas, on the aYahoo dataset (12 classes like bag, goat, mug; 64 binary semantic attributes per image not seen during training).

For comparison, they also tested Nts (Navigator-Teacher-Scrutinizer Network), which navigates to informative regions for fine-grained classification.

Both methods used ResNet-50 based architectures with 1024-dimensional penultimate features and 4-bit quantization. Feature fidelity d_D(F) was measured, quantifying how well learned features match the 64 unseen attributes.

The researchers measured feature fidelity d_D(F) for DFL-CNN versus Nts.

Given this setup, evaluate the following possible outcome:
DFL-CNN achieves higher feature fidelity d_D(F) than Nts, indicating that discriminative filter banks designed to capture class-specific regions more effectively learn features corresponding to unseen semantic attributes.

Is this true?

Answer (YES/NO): NO